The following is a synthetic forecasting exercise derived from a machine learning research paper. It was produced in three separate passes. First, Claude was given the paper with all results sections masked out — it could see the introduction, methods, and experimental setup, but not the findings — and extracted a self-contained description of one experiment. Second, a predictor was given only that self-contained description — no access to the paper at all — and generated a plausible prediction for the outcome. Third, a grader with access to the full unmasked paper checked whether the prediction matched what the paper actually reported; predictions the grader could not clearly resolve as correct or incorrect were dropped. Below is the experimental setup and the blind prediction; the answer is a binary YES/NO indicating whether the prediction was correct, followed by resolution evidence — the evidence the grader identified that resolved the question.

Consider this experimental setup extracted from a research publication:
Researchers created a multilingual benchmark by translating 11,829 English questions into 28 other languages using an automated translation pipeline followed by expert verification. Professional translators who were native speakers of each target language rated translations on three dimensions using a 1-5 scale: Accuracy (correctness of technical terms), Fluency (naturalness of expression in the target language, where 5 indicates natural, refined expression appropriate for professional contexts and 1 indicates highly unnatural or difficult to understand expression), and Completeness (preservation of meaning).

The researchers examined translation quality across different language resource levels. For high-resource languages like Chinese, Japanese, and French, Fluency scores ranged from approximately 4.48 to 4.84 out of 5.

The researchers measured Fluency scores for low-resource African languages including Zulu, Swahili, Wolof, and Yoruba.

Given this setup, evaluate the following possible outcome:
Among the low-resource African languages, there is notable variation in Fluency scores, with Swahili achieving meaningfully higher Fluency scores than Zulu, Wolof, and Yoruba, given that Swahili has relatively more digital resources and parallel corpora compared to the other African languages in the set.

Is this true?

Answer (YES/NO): NO